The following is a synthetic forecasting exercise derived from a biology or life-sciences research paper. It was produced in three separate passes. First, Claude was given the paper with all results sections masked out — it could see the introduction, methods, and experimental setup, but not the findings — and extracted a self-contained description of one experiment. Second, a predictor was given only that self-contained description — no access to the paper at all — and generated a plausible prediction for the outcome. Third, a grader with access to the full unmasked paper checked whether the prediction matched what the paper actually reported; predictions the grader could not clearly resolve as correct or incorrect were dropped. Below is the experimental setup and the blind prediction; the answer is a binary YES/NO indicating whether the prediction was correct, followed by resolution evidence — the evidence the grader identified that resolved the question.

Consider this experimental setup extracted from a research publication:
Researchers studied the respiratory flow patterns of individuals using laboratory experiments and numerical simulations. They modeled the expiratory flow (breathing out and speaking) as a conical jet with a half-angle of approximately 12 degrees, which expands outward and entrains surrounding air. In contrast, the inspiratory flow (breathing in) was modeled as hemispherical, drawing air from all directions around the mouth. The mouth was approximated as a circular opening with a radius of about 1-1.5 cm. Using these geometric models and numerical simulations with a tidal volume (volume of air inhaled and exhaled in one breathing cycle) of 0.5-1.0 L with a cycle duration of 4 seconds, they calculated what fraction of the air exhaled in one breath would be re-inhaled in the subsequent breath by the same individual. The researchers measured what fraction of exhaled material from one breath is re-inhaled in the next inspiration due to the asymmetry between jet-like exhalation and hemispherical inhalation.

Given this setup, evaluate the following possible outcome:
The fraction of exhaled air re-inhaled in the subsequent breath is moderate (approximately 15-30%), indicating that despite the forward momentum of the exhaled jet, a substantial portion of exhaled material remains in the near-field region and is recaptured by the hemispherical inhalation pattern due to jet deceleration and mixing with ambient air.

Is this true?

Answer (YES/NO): NO